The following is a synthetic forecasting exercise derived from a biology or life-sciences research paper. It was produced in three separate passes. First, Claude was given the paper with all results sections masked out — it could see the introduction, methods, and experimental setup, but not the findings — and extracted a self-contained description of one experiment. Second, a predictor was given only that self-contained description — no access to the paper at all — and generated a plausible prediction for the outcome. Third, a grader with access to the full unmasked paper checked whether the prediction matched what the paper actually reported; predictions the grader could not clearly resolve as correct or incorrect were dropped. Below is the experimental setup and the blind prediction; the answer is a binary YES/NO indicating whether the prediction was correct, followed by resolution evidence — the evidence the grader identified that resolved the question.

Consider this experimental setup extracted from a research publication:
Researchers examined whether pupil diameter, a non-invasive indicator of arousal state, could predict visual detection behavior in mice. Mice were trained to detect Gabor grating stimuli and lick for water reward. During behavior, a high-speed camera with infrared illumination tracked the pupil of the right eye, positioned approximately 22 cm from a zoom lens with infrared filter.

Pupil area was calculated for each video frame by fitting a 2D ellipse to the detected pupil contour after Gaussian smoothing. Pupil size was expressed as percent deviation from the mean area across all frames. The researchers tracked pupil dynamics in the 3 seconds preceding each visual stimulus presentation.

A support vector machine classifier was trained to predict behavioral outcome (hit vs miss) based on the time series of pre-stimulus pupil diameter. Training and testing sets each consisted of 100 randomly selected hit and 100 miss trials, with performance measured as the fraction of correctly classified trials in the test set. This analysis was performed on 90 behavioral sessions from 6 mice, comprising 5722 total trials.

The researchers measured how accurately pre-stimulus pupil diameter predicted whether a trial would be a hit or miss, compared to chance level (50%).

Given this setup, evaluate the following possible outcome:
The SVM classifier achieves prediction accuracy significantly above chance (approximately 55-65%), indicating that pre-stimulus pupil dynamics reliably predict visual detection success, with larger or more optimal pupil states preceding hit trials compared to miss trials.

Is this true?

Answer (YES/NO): NO